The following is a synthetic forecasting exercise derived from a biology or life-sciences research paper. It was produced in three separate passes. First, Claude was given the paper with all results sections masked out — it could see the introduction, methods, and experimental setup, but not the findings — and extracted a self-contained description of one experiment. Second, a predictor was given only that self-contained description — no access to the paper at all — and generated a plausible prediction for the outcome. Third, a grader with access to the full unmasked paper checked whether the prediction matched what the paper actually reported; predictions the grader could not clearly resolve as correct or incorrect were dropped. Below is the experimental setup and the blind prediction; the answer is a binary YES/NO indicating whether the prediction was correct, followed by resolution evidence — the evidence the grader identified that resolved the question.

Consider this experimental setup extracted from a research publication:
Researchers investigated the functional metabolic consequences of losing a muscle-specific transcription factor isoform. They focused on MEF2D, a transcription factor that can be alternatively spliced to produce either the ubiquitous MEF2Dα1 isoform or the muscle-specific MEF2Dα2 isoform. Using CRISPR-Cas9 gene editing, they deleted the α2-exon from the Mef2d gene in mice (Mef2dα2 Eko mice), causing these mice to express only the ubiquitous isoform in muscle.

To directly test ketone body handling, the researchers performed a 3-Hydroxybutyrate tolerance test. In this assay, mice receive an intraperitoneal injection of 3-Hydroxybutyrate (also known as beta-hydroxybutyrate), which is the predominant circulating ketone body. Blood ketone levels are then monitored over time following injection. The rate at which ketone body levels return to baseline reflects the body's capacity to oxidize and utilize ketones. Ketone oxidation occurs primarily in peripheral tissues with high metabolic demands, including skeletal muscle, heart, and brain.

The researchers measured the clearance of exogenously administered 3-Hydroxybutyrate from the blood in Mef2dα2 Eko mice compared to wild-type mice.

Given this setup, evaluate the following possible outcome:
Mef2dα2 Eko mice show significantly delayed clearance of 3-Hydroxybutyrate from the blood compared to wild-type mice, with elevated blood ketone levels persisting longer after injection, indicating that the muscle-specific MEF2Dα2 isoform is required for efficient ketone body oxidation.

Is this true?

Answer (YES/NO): YES